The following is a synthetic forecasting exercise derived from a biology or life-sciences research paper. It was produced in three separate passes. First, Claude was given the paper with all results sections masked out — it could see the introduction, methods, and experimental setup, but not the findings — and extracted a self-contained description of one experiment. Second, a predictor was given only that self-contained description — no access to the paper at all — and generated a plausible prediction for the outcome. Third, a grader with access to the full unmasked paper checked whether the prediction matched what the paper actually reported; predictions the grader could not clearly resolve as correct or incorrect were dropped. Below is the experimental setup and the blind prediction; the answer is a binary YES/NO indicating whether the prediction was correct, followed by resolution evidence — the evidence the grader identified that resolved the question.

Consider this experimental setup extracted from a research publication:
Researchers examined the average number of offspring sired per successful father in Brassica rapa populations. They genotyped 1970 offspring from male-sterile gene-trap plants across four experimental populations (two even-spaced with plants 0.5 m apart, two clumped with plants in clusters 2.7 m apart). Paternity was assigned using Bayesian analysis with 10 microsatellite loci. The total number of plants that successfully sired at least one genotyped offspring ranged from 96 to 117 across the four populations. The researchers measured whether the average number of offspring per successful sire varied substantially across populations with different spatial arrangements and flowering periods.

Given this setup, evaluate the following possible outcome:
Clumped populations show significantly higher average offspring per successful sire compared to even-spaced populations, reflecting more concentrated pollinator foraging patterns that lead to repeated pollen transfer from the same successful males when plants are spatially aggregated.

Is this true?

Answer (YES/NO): NO